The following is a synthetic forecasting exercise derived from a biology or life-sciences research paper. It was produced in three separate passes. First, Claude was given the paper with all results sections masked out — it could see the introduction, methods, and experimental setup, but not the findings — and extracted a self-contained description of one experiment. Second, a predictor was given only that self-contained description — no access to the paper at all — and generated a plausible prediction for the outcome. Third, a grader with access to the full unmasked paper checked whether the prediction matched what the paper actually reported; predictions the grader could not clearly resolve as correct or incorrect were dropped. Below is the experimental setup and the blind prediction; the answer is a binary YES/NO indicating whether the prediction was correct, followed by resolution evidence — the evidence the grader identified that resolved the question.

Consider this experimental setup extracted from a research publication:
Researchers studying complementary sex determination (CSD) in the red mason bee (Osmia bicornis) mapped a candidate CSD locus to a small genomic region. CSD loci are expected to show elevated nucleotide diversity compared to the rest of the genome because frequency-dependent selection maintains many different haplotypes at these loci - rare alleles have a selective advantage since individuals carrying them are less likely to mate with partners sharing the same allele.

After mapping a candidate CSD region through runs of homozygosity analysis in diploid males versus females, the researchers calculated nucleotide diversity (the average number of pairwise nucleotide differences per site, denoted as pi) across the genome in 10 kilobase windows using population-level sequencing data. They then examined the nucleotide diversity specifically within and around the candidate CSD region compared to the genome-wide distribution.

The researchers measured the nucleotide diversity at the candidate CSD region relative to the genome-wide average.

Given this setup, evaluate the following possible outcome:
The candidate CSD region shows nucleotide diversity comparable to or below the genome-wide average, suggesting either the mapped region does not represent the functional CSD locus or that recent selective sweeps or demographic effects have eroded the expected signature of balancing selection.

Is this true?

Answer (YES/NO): NO